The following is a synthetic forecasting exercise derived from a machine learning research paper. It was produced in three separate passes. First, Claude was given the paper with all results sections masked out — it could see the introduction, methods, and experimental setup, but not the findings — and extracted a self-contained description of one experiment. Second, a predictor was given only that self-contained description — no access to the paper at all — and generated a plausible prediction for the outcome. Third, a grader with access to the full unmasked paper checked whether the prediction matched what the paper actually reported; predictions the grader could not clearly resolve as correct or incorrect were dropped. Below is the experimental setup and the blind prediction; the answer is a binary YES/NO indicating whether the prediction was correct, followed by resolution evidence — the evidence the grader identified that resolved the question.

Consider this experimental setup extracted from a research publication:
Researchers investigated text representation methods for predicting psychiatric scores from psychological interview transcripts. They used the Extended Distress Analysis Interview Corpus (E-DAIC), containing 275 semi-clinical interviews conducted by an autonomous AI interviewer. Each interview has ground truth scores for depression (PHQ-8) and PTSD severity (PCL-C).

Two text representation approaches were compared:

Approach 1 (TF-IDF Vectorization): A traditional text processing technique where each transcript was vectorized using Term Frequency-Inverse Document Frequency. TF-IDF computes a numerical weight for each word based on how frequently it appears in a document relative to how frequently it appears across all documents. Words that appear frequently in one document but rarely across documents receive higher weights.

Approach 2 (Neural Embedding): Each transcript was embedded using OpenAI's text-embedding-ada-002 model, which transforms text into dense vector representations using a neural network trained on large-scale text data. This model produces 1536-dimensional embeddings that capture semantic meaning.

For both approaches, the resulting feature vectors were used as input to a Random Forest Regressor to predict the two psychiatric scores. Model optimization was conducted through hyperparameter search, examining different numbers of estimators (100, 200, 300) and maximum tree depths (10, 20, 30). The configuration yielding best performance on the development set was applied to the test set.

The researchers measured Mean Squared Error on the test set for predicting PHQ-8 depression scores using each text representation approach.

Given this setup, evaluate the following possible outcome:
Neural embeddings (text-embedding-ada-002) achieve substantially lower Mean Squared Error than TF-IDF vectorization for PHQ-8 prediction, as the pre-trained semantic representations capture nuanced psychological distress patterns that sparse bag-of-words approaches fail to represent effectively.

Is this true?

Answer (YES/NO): YES